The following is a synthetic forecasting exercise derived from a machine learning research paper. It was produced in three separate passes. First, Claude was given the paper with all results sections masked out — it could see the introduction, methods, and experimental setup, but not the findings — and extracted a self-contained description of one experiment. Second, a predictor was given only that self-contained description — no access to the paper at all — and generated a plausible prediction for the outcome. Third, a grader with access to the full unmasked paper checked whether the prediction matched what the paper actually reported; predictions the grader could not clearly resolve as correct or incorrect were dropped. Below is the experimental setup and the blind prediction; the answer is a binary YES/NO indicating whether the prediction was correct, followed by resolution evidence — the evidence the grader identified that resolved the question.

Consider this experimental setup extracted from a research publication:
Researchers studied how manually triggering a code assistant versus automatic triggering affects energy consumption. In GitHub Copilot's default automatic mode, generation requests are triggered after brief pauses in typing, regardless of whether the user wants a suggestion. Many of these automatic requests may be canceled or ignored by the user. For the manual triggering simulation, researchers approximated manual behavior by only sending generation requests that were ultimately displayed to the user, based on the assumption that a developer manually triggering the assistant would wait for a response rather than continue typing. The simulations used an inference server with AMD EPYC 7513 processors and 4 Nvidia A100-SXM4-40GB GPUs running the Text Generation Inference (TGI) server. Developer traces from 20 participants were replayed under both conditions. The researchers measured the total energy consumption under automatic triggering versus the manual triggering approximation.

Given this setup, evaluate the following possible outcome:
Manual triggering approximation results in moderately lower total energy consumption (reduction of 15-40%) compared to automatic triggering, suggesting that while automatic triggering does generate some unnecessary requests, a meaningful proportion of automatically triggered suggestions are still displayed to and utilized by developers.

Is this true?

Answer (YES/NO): YES